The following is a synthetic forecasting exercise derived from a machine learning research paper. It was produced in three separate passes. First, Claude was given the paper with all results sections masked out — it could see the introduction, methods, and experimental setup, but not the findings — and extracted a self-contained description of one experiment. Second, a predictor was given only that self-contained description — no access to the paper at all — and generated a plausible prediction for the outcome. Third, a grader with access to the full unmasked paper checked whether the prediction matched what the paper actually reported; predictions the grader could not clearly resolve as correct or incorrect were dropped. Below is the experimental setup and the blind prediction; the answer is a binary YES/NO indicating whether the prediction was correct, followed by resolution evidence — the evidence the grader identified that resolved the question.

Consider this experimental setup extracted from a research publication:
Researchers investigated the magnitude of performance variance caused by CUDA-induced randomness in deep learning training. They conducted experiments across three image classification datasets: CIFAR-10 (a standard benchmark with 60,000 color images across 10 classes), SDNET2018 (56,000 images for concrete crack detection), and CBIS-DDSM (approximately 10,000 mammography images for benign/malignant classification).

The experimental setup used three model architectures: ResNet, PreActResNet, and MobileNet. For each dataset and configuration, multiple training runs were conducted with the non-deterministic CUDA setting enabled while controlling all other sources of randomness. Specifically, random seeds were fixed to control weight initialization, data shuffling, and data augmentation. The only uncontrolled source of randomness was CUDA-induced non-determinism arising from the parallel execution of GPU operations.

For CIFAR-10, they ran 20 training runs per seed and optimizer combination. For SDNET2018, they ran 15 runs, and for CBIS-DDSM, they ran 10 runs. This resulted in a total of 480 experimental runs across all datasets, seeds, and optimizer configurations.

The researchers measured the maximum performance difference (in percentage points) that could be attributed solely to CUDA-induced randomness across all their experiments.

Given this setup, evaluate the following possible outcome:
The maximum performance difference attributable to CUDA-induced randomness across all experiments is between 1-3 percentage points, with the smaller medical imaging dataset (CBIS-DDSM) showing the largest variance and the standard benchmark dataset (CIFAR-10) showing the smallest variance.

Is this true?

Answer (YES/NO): NO